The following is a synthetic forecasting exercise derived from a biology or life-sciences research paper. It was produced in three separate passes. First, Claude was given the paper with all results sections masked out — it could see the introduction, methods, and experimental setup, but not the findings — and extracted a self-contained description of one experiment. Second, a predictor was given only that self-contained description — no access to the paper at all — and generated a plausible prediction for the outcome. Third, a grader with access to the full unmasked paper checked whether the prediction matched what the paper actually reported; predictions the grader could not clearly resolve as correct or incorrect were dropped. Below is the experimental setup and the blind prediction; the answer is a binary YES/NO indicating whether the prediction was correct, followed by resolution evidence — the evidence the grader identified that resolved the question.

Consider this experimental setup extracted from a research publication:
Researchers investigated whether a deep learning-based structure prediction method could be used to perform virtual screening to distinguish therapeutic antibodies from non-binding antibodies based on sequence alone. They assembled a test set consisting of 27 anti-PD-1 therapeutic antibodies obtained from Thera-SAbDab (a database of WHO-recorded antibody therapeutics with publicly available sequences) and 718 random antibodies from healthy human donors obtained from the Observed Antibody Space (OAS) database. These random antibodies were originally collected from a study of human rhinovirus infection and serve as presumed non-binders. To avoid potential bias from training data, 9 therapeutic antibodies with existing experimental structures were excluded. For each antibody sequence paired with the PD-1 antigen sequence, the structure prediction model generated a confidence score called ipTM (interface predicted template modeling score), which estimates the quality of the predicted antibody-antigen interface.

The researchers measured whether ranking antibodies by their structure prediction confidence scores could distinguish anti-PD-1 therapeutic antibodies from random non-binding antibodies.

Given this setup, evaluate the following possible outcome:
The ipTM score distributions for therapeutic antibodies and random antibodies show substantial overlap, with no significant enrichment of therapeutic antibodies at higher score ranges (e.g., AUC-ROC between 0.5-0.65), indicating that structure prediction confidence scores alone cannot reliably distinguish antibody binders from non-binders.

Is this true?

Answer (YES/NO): NO